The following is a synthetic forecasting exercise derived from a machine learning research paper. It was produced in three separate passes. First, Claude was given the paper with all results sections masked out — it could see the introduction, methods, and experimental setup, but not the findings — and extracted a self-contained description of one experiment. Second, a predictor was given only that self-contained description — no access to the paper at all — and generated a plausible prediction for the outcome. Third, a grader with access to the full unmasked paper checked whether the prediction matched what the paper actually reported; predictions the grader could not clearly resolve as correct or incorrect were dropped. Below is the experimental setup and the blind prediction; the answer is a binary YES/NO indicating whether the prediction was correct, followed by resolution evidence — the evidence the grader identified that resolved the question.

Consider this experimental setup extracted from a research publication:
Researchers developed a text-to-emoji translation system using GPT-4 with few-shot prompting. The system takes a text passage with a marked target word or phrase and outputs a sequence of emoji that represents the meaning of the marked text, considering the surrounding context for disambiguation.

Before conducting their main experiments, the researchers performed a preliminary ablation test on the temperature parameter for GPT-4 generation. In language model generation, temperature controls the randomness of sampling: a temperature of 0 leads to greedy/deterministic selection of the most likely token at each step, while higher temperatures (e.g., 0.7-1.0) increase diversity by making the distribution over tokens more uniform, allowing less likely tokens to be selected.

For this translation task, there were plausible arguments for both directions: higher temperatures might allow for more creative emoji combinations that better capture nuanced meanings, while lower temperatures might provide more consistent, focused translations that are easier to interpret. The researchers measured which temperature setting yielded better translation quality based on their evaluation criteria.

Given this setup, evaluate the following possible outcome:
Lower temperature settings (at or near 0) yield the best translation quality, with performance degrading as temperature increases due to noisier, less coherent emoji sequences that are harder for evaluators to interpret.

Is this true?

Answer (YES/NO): YES